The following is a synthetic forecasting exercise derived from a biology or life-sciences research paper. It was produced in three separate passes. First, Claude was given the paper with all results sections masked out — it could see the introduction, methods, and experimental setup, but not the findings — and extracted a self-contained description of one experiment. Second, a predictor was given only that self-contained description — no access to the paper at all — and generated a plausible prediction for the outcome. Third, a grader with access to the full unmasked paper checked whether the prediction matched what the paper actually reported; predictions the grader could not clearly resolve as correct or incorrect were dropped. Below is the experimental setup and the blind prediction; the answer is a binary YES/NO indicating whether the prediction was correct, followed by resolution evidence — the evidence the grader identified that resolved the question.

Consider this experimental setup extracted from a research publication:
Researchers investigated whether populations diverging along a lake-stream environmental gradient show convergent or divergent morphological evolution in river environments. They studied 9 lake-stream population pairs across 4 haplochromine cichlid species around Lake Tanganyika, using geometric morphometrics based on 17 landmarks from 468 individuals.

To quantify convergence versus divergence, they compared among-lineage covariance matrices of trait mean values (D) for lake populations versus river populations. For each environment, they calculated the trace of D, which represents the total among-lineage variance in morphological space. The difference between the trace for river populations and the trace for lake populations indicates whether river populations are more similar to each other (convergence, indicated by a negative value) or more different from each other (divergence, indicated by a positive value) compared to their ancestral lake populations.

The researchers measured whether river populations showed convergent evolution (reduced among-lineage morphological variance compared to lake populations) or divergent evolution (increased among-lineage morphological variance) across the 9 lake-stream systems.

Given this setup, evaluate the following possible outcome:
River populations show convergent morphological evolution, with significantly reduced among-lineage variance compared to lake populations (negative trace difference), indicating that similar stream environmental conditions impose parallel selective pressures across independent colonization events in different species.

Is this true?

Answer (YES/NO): YES